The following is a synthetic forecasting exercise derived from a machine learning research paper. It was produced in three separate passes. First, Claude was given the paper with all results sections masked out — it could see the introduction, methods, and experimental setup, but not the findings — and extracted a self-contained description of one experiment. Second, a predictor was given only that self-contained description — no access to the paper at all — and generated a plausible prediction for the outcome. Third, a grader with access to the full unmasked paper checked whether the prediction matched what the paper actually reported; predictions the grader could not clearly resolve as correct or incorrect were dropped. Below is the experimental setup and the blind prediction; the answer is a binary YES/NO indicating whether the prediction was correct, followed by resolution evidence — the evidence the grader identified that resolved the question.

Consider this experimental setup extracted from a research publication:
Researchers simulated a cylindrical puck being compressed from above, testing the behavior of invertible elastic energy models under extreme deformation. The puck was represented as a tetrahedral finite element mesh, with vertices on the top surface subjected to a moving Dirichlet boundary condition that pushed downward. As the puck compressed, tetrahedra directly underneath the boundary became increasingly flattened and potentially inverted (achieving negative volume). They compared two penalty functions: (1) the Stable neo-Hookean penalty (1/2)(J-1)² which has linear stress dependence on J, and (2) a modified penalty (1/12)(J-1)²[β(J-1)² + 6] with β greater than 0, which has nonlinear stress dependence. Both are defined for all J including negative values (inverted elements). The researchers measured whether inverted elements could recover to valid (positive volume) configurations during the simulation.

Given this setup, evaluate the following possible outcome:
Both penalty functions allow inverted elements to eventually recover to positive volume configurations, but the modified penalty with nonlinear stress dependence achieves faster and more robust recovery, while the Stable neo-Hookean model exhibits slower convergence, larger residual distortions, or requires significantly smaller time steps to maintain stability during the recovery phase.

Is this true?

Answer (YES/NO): YES